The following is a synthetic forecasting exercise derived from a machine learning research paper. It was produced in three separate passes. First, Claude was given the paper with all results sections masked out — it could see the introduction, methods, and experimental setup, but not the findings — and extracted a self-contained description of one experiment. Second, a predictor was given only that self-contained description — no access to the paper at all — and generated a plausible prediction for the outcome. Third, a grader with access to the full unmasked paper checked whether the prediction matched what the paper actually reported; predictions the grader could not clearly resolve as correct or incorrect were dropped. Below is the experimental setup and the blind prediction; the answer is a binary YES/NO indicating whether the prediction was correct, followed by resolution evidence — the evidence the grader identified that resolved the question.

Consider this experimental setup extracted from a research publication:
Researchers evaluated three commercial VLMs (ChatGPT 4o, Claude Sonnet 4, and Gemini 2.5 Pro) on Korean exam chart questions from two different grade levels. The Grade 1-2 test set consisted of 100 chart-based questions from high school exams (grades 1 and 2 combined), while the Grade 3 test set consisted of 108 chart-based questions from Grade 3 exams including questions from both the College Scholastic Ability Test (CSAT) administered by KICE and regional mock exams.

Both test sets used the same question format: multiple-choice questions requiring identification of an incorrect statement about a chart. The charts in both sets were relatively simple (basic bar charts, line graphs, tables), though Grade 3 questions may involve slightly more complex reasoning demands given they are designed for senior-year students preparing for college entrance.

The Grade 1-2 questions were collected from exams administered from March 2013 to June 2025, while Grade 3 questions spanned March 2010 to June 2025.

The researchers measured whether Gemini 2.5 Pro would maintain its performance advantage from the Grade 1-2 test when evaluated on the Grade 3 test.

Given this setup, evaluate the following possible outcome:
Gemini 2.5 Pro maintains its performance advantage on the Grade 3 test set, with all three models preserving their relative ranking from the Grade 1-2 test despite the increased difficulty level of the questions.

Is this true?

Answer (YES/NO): NO